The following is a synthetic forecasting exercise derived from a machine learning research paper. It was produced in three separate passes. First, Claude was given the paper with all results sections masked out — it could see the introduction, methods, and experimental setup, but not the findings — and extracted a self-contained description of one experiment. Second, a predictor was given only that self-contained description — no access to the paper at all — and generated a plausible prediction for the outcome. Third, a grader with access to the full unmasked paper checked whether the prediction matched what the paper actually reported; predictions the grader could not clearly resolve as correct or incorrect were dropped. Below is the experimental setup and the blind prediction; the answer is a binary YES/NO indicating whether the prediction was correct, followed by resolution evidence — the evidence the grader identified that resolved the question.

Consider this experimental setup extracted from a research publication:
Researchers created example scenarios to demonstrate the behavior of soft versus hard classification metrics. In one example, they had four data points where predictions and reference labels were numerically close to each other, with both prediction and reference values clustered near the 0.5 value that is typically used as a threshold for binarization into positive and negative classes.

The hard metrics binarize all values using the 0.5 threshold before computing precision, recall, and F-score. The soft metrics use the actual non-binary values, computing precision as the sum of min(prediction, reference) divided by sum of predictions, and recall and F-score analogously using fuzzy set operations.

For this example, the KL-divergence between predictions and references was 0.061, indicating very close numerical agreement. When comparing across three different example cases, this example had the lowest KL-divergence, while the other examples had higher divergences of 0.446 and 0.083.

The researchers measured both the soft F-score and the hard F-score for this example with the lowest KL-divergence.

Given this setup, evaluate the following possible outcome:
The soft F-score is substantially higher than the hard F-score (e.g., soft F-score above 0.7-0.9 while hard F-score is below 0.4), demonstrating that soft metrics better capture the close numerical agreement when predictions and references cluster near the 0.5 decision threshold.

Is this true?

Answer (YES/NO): YES